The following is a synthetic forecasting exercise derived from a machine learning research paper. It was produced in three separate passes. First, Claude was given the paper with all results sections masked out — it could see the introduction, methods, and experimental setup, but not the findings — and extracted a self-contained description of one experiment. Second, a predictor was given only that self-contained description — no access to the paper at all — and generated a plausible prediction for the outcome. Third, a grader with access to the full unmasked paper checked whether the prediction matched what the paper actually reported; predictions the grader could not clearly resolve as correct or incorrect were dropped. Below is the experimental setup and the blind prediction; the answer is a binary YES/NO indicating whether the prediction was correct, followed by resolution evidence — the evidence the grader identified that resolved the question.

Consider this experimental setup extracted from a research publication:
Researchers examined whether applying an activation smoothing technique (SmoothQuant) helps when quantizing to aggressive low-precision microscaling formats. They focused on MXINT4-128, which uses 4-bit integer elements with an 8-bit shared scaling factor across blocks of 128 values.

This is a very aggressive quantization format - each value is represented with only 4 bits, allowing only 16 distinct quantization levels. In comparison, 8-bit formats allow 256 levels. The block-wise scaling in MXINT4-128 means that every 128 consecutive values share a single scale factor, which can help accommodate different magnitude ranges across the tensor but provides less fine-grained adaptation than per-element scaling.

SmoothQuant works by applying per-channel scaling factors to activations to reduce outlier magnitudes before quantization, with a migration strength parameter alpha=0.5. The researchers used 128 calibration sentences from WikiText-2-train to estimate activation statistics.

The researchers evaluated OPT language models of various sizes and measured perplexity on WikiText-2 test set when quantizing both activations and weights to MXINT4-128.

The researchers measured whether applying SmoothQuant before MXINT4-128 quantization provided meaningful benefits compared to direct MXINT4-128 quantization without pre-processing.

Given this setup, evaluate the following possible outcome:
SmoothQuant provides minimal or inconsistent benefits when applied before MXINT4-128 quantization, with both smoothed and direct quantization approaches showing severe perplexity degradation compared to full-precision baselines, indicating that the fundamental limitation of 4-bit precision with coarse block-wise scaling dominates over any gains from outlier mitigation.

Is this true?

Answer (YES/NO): NO